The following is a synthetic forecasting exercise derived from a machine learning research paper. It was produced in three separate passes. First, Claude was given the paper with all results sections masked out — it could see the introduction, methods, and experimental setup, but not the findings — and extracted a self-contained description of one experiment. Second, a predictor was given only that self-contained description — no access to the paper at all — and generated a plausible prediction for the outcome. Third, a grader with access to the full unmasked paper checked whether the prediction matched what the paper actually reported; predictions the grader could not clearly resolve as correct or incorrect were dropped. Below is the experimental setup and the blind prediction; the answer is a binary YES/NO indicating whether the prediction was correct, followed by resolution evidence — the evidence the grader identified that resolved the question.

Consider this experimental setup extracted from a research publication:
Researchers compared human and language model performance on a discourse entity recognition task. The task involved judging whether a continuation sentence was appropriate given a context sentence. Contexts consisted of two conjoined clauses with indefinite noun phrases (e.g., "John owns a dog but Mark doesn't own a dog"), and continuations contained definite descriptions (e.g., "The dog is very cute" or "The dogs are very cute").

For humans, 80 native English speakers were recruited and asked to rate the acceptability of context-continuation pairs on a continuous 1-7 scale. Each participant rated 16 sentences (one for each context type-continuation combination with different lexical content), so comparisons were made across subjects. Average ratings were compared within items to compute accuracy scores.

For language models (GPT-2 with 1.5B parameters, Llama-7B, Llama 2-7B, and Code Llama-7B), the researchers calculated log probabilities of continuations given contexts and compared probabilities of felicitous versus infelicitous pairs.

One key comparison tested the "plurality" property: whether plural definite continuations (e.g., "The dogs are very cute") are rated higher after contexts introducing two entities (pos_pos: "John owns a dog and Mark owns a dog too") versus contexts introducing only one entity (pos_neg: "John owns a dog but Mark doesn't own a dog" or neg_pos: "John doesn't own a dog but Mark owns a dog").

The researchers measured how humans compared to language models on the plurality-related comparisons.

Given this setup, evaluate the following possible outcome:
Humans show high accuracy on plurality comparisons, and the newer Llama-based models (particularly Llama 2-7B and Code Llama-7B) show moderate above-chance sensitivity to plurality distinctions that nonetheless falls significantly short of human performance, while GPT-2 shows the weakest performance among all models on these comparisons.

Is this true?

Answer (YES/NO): NO